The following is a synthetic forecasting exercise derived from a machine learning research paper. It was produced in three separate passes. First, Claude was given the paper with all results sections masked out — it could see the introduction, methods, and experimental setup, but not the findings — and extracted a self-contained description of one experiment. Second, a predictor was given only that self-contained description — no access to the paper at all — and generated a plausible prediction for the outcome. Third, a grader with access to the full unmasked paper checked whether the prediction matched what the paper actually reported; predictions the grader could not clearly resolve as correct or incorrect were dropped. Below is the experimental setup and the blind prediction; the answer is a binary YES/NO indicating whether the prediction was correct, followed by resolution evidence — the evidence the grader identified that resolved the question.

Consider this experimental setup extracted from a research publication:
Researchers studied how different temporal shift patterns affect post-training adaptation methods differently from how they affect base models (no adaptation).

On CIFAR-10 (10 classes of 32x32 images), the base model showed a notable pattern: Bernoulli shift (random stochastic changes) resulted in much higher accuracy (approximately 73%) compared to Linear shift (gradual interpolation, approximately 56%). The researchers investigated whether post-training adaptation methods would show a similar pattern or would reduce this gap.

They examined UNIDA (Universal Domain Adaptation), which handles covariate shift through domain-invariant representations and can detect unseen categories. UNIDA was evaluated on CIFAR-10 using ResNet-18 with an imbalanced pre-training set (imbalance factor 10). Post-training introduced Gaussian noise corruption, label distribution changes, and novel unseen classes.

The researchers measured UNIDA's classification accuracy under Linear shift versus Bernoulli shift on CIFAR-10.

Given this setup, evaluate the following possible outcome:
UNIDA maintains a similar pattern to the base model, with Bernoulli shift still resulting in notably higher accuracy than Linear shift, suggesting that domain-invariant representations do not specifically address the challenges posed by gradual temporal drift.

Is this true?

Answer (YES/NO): NO